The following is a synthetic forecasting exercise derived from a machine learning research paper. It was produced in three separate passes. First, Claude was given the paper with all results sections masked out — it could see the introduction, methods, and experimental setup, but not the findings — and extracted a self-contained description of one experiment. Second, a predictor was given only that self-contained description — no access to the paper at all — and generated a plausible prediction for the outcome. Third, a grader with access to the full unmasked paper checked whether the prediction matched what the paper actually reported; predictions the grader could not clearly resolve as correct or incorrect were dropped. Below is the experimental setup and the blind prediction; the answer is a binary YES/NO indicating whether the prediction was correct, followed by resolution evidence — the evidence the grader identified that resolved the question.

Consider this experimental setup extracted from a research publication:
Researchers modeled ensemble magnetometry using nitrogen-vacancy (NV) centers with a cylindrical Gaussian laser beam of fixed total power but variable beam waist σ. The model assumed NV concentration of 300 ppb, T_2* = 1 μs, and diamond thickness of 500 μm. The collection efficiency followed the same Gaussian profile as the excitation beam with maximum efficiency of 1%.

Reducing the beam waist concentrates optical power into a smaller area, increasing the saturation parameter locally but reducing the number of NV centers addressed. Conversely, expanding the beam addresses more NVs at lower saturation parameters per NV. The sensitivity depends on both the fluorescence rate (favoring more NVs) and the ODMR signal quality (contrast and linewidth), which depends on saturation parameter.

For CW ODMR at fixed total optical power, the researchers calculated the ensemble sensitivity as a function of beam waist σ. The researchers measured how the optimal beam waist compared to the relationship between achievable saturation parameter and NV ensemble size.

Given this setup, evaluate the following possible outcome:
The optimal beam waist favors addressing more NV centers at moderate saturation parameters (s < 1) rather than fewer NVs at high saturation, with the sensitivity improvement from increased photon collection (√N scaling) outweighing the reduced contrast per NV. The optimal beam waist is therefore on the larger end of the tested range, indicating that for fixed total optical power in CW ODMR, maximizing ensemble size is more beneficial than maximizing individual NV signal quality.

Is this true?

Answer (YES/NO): YES